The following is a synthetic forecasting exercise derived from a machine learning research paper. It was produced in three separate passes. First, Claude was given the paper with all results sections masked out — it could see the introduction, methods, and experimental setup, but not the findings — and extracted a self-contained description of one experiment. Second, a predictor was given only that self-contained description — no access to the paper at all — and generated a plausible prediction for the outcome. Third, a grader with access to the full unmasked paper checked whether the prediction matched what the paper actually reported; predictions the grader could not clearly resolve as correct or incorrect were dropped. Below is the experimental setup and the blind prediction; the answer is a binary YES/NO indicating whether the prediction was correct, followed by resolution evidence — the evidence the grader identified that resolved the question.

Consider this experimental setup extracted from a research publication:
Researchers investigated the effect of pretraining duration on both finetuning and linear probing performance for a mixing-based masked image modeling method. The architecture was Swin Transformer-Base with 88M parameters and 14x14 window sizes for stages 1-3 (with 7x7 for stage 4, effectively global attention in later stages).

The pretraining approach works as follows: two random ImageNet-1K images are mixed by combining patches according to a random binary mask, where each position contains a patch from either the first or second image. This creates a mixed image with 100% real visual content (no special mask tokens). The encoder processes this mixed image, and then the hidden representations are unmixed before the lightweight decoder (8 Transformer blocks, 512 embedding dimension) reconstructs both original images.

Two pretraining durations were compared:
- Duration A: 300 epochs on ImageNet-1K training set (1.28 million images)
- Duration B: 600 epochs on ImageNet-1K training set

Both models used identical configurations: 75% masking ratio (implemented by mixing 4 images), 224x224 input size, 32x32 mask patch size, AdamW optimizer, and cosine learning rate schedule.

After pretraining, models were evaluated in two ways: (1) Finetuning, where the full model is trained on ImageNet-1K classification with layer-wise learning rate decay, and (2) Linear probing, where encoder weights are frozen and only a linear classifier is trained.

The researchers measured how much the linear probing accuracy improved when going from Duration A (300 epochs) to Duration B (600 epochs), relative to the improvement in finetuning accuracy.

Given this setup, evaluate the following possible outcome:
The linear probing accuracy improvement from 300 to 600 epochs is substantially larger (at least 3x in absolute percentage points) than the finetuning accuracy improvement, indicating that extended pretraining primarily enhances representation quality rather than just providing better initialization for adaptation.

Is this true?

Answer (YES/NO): YES